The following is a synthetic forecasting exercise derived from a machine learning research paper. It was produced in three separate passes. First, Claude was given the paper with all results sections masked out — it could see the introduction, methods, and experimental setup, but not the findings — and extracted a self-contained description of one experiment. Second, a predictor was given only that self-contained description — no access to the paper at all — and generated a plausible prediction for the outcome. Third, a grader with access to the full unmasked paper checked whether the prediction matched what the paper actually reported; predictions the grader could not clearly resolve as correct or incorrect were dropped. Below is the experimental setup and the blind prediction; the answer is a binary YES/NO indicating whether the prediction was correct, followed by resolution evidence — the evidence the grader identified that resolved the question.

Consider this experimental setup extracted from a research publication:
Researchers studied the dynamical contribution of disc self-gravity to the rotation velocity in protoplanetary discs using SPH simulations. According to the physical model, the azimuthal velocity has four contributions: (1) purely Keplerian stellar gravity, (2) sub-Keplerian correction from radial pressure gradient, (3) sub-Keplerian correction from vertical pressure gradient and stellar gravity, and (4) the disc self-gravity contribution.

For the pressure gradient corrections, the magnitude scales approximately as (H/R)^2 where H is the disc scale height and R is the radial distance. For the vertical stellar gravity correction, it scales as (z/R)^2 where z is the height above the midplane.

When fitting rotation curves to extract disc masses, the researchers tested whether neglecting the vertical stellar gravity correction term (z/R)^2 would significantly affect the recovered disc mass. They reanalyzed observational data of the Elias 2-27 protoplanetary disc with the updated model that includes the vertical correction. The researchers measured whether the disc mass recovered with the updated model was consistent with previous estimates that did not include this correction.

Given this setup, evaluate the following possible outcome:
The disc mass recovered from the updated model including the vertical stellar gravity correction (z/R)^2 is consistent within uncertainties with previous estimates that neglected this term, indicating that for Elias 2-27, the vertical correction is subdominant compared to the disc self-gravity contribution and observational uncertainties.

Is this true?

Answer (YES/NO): YES